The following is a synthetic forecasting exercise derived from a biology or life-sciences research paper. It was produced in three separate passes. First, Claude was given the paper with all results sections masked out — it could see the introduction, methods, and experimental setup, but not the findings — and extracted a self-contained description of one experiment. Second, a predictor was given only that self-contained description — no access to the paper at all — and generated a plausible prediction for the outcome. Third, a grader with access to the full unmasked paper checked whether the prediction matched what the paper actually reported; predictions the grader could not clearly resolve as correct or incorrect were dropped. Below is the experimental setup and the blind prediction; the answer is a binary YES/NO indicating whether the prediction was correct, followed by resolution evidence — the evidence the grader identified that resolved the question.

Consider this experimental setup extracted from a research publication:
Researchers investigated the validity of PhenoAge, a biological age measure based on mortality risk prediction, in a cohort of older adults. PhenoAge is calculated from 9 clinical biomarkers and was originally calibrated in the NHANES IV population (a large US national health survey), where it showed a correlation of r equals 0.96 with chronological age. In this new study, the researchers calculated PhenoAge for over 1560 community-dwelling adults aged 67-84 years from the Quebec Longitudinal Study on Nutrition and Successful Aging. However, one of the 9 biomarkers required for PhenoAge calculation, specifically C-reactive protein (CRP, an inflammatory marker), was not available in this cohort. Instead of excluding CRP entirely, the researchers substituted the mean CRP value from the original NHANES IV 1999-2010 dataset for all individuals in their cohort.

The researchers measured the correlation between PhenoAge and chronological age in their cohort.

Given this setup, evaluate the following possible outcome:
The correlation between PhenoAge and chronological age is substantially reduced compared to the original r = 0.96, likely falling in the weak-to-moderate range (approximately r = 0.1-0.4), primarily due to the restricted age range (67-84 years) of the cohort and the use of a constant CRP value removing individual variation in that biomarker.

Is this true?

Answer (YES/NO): NO